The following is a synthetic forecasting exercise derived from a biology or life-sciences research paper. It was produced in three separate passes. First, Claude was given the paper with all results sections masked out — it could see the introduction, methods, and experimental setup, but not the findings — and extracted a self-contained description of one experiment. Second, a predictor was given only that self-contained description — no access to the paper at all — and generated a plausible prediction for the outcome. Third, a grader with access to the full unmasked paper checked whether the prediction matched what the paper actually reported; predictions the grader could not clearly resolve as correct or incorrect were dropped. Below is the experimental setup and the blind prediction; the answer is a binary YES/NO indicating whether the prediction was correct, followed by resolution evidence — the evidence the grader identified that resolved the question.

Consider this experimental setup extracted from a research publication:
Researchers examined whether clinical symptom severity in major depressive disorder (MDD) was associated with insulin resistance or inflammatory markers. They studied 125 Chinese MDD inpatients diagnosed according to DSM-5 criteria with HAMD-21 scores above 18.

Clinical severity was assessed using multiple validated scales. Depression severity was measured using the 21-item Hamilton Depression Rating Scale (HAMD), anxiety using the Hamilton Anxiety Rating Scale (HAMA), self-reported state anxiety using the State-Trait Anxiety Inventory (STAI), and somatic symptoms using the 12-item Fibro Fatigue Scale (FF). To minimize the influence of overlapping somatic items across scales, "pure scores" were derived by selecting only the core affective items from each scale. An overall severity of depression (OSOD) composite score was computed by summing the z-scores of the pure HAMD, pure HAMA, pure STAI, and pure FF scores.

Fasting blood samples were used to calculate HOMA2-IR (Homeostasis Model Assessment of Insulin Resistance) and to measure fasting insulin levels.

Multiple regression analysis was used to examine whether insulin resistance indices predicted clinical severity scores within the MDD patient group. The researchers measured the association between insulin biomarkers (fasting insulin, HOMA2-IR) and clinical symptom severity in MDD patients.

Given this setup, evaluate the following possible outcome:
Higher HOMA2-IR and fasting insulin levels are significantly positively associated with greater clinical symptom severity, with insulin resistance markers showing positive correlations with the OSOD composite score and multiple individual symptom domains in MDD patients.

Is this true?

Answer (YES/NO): NO